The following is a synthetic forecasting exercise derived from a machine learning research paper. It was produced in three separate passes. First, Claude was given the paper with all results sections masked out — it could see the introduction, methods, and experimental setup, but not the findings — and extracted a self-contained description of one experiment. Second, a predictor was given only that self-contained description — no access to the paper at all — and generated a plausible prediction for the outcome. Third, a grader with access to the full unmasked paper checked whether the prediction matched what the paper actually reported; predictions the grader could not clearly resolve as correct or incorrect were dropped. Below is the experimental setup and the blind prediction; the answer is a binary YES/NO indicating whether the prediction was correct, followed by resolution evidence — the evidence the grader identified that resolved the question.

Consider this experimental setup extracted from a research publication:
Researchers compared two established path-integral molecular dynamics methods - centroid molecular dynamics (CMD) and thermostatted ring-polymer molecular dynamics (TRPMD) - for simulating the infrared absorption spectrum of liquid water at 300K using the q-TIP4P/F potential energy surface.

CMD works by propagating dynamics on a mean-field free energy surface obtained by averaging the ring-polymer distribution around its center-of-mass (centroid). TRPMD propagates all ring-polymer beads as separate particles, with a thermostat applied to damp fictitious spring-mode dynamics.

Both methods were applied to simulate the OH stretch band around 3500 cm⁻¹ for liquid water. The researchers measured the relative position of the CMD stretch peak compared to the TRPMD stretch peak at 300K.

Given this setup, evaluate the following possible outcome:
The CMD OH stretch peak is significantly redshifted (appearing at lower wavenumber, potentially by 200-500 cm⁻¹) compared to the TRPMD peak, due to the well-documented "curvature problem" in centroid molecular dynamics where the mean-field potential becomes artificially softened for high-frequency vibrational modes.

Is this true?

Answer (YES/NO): NO